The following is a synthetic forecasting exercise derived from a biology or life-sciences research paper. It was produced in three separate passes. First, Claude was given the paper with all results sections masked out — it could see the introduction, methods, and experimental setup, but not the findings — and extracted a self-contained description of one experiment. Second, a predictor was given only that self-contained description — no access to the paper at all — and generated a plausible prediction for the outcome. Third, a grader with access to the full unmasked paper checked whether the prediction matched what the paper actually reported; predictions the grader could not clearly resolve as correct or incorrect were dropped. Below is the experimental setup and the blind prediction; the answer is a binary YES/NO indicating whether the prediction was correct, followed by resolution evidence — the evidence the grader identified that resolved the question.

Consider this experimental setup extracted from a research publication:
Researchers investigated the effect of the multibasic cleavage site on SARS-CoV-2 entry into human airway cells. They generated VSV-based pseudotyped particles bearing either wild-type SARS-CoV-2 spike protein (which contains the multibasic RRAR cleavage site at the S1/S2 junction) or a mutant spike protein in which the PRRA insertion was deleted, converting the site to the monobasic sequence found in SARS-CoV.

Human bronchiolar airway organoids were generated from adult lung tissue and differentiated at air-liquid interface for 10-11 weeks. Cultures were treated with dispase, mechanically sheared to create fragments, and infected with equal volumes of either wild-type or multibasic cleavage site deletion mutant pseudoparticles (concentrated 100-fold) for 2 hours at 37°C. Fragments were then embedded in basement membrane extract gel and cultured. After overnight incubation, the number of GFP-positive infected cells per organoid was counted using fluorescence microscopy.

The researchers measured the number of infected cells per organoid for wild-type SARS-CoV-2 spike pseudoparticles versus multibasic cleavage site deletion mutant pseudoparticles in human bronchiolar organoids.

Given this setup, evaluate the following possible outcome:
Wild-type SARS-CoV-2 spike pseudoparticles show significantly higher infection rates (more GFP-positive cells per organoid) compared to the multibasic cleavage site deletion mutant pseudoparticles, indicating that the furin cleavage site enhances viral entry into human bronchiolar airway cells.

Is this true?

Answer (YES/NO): YES